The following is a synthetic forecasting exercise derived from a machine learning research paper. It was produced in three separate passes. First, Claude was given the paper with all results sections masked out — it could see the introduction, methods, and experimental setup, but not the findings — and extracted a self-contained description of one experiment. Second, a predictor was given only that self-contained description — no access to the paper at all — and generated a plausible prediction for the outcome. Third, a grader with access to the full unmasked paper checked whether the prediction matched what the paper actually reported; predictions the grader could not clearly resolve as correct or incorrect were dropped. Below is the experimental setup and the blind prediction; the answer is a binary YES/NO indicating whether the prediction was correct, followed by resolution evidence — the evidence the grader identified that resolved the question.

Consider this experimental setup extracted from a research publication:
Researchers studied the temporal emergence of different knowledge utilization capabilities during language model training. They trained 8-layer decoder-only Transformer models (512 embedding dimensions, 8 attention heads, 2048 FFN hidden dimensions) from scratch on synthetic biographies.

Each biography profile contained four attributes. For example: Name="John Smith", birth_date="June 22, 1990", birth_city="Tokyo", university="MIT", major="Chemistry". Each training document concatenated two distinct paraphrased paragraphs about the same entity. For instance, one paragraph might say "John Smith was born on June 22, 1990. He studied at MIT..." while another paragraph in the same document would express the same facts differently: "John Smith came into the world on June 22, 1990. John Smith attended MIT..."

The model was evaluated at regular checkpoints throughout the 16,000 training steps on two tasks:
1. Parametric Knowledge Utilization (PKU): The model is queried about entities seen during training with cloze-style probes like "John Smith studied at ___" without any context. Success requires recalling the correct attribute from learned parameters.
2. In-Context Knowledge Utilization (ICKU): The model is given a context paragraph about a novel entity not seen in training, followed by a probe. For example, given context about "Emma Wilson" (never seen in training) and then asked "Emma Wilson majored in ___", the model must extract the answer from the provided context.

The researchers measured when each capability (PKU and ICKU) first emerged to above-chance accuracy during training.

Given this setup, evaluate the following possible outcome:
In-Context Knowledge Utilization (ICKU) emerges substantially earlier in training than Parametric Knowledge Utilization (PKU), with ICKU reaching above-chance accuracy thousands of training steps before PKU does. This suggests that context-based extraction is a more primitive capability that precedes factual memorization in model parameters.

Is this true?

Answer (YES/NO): YES